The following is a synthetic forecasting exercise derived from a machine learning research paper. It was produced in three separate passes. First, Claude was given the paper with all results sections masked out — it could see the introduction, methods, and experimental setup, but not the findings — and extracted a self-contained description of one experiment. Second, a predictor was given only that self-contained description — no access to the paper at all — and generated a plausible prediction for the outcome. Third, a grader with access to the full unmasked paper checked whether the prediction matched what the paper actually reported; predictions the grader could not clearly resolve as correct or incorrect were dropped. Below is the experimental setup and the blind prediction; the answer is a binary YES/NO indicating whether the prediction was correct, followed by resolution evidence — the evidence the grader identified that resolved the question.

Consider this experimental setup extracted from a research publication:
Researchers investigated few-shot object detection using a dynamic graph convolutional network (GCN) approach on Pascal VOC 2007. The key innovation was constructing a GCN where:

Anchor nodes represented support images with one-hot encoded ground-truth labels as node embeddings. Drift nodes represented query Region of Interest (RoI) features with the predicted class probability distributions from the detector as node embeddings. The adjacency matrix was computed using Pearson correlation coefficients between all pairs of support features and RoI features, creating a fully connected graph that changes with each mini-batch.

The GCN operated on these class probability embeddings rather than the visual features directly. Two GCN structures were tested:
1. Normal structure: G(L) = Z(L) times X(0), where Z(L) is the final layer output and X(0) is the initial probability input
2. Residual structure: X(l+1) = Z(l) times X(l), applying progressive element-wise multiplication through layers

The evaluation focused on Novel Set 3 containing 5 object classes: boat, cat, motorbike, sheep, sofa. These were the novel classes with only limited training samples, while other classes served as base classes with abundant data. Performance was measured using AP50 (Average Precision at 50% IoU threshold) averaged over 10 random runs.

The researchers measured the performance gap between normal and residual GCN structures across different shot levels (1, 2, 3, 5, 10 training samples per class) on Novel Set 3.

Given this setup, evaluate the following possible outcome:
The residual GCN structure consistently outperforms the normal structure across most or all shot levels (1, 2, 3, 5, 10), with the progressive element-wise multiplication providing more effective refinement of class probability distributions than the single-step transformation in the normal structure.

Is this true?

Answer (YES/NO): YES